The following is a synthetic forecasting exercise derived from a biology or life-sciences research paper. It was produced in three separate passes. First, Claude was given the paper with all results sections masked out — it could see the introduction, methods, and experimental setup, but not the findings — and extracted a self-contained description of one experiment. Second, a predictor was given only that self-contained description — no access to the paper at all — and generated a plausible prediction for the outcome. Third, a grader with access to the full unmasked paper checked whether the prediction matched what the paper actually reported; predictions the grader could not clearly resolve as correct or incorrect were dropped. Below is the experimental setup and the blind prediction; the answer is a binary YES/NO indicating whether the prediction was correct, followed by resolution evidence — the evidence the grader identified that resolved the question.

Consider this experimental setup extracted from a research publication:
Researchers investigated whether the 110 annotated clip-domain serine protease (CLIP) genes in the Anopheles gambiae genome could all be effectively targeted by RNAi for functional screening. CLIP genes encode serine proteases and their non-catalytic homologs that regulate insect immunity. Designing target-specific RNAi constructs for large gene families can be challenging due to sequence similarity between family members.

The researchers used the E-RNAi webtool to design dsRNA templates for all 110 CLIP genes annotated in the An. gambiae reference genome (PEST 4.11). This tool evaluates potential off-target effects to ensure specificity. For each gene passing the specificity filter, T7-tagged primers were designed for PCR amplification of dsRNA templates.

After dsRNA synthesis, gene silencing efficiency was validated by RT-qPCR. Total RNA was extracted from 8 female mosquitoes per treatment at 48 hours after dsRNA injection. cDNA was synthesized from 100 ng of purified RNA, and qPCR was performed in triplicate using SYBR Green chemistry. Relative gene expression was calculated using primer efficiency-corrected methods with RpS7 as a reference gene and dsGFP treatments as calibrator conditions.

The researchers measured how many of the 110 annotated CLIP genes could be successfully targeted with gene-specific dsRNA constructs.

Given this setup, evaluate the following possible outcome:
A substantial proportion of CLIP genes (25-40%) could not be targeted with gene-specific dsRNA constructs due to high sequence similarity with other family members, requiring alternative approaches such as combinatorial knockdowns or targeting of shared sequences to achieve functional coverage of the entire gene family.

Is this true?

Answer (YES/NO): NO